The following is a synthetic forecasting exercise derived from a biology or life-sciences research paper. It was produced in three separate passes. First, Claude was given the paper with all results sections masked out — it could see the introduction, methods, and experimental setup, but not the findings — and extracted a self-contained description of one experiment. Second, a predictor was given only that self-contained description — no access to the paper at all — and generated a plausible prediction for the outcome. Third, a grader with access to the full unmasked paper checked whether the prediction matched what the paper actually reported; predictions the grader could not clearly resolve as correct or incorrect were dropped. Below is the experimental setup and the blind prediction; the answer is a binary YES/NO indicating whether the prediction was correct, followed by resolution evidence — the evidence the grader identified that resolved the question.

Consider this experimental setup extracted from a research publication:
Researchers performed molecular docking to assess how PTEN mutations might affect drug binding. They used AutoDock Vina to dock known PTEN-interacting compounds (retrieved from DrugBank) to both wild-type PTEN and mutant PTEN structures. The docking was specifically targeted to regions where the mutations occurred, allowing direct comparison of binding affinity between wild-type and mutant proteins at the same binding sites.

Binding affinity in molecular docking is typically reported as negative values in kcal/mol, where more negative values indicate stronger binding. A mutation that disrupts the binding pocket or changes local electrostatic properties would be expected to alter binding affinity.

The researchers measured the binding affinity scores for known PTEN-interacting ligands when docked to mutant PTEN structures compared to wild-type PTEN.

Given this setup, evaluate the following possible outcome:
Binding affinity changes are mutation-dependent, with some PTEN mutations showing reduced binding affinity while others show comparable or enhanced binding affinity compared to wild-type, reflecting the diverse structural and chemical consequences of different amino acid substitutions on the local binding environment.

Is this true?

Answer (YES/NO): NO